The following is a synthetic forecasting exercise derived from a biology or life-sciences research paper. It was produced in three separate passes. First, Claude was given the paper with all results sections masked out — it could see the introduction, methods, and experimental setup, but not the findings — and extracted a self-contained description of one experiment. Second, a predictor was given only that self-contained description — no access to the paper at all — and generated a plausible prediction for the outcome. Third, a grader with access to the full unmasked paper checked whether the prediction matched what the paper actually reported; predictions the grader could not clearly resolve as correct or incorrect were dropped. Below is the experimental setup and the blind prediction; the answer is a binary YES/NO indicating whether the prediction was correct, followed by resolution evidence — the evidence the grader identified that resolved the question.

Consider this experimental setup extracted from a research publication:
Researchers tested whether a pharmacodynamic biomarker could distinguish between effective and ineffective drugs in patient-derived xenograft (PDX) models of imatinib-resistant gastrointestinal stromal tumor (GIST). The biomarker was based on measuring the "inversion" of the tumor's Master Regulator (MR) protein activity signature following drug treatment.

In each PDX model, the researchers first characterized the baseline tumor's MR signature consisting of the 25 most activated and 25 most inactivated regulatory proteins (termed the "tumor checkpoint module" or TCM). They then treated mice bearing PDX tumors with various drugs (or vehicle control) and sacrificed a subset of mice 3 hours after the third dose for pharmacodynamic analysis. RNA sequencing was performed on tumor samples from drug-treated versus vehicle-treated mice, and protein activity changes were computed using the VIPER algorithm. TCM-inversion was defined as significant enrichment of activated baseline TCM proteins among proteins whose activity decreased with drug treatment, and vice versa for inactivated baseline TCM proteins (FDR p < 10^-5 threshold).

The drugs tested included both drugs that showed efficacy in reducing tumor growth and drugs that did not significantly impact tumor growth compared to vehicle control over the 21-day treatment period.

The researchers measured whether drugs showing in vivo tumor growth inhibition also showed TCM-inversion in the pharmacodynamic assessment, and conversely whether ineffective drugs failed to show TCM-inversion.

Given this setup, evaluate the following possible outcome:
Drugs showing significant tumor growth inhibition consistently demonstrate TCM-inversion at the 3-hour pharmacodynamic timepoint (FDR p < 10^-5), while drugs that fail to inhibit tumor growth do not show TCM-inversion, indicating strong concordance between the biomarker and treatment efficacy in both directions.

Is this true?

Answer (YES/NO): NO